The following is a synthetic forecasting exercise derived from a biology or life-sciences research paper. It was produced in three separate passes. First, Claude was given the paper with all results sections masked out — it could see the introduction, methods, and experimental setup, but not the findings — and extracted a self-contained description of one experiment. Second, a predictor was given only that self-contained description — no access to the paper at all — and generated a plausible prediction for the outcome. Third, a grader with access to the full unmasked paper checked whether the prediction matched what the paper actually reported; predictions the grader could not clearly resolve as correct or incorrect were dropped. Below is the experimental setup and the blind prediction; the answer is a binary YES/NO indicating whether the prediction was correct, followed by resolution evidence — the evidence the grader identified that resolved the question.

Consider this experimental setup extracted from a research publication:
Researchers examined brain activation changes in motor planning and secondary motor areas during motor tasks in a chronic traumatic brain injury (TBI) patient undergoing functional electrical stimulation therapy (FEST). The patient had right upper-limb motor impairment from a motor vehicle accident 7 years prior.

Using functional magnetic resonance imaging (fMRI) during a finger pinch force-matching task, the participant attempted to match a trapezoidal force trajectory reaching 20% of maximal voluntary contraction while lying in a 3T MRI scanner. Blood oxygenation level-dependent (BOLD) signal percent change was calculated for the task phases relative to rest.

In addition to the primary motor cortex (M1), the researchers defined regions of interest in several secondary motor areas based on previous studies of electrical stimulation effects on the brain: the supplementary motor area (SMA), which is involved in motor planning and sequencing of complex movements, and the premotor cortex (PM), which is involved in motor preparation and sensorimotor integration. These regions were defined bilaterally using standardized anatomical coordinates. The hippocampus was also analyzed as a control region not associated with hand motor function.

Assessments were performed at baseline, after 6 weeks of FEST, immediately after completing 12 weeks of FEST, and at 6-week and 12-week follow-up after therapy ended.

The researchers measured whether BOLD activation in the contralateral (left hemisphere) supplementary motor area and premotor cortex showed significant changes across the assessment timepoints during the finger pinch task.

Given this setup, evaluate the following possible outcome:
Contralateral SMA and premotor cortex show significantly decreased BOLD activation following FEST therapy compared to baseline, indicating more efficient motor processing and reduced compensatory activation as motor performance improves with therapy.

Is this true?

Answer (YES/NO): NO